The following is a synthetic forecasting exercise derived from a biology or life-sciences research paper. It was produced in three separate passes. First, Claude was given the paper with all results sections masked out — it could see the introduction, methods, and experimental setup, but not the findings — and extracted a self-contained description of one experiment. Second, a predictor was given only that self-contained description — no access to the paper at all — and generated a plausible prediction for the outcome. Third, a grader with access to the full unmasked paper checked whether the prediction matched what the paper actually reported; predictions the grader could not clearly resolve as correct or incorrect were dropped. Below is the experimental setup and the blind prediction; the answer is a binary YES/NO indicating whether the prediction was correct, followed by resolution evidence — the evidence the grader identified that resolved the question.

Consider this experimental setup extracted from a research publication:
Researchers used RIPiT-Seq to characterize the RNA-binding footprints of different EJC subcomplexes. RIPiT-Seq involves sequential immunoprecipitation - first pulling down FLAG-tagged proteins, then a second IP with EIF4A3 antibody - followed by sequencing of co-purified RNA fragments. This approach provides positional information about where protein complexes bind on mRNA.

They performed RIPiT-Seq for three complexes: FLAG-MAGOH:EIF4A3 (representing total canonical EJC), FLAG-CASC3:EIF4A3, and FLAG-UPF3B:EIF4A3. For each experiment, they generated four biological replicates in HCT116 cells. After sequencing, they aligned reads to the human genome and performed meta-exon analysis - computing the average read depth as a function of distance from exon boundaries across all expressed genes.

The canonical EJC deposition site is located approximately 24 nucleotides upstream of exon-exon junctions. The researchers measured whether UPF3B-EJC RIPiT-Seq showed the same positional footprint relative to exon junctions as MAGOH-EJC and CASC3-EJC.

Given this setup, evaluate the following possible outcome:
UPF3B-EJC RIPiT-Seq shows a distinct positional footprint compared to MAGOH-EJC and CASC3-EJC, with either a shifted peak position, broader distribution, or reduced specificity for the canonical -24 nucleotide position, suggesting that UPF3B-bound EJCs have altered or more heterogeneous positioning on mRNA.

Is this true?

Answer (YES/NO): NO